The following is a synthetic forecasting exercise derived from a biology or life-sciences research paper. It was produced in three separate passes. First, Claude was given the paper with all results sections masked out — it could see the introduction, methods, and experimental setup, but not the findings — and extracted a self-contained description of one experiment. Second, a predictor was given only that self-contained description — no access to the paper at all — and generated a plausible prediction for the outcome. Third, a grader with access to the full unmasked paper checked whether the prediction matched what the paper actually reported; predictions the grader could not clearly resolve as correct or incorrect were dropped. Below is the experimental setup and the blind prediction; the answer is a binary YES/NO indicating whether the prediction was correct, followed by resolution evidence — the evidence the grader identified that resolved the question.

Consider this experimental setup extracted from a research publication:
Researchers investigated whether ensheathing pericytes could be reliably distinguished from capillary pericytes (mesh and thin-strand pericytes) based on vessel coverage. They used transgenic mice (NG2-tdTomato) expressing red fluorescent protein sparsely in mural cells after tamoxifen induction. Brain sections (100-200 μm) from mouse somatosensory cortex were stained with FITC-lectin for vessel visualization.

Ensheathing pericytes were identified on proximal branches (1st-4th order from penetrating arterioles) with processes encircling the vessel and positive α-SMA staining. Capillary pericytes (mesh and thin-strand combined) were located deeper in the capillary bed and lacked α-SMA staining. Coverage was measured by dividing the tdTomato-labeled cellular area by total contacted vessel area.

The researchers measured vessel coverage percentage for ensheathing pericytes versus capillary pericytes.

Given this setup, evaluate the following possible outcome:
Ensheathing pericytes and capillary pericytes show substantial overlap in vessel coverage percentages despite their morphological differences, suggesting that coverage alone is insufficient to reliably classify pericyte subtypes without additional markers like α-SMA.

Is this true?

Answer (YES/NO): NO